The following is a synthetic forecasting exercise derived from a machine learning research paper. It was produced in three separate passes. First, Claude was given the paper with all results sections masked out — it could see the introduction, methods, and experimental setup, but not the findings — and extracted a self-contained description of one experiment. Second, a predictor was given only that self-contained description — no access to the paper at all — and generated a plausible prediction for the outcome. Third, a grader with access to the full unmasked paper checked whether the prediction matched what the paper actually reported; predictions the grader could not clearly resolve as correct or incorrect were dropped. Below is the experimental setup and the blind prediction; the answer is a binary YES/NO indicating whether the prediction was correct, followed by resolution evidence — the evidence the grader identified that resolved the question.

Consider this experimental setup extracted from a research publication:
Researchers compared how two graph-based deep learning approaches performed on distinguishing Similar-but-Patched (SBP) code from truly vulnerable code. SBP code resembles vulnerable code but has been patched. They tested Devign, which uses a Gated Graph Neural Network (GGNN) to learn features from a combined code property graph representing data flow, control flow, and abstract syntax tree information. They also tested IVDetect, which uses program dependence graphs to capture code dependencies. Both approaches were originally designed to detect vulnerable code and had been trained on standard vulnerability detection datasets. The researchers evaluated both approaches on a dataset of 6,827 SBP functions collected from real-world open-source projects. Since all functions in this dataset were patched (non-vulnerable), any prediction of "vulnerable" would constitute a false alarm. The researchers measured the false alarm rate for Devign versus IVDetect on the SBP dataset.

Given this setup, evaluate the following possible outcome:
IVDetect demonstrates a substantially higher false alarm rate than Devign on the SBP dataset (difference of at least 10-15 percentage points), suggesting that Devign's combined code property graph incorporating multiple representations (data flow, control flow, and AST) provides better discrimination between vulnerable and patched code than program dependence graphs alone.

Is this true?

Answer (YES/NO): NO